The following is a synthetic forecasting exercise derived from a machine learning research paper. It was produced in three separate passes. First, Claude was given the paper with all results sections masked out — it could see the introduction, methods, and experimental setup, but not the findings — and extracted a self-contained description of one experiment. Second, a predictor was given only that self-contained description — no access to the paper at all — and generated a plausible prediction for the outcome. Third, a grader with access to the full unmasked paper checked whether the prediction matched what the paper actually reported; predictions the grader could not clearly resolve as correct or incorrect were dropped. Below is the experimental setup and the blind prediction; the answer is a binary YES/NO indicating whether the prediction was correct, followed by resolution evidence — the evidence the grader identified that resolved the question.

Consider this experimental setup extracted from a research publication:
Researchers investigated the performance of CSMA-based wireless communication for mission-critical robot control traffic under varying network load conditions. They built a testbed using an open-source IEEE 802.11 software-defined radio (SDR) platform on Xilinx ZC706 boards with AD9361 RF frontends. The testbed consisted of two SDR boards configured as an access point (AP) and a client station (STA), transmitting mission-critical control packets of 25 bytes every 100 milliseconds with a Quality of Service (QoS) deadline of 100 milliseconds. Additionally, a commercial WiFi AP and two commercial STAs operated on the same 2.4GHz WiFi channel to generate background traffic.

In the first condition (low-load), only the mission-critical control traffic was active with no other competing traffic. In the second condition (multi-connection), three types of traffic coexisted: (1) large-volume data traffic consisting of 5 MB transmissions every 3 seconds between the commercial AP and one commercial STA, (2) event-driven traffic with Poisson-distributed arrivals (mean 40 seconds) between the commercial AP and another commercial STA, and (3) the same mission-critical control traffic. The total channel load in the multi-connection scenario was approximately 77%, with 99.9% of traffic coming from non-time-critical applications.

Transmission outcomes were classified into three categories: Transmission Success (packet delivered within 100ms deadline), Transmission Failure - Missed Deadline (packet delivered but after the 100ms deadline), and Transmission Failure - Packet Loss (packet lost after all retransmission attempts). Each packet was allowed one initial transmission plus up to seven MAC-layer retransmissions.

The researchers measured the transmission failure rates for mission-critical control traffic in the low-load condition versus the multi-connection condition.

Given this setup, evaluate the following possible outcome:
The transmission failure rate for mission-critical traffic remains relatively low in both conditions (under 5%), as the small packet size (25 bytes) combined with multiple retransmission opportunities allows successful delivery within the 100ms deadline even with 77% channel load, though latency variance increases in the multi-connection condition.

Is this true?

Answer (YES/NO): NO